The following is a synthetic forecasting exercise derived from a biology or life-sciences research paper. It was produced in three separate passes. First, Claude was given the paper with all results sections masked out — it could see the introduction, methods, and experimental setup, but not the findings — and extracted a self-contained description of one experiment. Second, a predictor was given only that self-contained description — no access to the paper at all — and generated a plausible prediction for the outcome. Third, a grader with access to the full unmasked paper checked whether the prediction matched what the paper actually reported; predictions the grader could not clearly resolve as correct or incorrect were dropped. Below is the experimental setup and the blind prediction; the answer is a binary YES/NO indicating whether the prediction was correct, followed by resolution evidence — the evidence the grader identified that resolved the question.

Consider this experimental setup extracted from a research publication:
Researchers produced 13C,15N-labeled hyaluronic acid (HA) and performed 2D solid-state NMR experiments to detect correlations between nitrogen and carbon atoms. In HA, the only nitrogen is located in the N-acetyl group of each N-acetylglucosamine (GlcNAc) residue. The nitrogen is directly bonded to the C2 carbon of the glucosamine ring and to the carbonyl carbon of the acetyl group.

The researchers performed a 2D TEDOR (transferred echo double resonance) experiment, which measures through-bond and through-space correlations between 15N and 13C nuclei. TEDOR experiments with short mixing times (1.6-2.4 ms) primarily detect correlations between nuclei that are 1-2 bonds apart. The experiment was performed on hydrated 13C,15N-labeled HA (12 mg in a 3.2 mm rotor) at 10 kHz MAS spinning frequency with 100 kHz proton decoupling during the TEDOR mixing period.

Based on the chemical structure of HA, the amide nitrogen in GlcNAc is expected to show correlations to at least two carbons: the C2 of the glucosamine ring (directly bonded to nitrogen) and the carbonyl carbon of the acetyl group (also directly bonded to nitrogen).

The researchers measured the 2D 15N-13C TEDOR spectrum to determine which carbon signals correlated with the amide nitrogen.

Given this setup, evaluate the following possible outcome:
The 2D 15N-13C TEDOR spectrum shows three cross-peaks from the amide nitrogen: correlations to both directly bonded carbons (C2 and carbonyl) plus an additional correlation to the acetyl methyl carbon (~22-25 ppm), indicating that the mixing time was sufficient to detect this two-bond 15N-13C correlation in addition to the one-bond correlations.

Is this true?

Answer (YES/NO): YES